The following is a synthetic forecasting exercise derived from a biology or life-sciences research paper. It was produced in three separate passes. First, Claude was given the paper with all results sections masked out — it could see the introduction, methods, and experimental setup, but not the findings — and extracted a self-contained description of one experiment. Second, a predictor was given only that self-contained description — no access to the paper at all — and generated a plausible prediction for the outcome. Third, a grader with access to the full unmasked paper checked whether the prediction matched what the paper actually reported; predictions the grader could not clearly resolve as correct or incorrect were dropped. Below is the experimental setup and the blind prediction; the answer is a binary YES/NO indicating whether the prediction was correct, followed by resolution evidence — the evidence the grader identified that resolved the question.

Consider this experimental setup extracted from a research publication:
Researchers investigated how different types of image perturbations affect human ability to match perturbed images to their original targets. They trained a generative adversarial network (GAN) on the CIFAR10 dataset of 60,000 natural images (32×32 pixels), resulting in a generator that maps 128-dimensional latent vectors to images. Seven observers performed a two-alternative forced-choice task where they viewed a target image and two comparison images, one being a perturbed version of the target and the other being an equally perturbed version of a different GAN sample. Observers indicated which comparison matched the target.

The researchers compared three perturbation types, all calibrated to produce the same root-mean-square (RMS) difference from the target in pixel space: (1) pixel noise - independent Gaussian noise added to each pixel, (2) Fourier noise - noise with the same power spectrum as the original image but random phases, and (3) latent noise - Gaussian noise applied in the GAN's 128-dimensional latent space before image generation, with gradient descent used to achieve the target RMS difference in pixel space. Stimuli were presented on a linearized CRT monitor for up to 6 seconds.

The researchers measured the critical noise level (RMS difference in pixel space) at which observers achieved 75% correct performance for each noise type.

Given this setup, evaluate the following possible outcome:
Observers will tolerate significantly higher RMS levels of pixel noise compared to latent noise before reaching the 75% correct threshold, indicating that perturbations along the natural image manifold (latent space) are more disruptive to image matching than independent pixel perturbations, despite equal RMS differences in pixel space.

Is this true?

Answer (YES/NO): YES